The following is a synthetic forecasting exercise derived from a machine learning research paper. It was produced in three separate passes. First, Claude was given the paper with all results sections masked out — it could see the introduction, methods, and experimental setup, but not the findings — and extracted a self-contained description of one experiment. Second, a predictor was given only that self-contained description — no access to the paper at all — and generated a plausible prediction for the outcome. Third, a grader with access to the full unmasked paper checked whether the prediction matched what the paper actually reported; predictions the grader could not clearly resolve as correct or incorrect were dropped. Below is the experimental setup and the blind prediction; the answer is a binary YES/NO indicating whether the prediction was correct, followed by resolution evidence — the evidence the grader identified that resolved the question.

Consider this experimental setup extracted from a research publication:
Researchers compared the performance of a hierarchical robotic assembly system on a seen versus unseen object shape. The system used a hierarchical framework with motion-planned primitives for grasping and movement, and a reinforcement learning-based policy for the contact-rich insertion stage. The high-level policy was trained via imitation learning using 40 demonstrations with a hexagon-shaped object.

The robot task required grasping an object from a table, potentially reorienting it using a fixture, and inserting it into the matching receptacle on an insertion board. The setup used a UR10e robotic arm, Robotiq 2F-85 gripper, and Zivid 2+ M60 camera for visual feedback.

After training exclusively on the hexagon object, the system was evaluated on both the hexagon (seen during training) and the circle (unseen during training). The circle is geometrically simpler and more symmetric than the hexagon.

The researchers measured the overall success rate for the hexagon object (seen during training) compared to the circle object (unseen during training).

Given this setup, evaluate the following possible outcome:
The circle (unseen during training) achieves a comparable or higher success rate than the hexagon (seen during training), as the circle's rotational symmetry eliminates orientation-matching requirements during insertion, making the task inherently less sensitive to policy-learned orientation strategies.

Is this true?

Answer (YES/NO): YES